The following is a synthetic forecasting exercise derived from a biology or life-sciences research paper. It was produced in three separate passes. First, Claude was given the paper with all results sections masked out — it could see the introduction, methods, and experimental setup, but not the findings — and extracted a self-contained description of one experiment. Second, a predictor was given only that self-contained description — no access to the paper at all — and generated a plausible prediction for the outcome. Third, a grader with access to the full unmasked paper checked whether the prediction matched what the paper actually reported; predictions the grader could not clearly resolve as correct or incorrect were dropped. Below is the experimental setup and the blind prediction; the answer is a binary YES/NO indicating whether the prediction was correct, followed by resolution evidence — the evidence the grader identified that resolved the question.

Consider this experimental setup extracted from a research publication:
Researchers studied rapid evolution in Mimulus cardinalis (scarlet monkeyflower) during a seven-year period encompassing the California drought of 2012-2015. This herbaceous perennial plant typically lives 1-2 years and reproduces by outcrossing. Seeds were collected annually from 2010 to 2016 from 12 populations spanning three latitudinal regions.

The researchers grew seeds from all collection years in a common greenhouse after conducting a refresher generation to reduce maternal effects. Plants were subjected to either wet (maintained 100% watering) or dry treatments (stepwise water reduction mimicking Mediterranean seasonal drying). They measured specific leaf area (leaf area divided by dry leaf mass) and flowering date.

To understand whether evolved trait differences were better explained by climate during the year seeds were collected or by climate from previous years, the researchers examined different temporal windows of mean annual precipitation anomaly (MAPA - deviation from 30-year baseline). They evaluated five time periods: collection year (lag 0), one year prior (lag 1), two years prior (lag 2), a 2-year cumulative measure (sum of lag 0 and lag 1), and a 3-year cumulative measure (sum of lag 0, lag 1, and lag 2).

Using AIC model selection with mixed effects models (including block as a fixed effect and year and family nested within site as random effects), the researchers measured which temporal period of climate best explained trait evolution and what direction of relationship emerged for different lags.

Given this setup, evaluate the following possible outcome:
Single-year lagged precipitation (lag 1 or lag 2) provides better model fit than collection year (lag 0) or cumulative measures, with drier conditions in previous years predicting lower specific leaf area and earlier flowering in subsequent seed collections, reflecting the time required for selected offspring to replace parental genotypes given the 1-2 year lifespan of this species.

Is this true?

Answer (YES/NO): NO